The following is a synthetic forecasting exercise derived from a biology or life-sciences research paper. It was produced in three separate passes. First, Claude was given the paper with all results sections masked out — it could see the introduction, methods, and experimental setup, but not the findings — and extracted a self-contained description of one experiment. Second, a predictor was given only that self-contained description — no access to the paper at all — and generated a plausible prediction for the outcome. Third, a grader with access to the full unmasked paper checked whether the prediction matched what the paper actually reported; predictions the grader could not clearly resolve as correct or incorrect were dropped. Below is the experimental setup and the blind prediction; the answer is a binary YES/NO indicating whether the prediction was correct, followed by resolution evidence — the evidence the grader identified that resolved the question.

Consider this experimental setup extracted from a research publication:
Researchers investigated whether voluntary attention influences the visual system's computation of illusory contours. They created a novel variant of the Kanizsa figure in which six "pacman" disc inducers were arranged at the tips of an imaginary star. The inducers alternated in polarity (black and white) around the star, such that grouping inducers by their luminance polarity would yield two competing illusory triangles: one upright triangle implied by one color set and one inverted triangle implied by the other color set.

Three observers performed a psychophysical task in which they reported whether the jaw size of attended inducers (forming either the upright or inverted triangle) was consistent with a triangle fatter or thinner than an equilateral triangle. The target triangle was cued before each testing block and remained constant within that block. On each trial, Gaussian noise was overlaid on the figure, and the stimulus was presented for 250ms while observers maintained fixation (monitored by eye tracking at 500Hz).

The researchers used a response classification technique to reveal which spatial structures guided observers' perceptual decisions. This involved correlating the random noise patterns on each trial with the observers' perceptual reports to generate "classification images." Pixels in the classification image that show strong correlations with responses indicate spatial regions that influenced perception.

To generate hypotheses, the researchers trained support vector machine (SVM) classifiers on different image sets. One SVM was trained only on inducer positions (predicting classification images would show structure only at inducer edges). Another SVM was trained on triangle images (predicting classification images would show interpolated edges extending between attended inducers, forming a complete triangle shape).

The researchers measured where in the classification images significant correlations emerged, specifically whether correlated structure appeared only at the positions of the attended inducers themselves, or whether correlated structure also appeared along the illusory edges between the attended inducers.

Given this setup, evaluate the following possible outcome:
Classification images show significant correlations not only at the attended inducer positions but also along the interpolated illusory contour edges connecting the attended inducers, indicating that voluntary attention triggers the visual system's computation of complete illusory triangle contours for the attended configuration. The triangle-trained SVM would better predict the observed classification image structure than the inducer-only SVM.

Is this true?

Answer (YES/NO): YES